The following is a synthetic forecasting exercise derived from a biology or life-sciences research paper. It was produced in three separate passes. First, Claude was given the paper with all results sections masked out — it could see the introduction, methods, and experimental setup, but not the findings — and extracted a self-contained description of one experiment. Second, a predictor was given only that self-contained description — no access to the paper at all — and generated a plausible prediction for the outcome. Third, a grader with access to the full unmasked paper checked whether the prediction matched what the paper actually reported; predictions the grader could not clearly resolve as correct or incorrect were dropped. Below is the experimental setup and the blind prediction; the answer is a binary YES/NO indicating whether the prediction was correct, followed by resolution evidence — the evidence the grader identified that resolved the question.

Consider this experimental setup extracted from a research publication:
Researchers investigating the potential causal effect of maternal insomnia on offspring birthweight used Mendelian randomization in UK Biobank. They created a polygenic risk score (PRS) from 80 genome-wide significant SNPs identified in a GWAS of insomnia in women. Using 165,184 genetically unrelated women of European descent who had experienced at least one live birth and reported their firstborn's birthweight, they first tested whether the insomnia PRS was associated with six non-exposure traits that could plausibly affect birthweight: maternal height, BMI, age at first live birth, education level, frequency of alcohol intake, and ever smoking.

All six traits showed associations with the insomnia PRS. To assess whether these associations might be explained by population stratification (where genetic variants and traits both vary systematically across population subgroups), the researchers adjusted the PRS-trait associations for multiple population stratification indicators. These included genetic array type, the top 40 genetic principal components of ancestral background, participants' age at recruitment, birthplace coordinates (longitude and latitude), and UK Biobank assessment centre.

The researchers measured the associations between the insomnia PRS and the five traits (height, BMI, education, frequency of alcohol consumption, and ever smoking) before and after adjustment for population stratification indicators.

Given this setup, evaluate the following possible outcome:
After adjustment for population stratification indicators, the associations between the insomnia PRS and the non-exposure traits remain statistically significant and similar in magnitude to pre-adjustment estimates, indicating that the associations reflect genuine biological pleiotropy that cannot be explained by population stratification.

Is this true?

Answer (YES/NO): YES